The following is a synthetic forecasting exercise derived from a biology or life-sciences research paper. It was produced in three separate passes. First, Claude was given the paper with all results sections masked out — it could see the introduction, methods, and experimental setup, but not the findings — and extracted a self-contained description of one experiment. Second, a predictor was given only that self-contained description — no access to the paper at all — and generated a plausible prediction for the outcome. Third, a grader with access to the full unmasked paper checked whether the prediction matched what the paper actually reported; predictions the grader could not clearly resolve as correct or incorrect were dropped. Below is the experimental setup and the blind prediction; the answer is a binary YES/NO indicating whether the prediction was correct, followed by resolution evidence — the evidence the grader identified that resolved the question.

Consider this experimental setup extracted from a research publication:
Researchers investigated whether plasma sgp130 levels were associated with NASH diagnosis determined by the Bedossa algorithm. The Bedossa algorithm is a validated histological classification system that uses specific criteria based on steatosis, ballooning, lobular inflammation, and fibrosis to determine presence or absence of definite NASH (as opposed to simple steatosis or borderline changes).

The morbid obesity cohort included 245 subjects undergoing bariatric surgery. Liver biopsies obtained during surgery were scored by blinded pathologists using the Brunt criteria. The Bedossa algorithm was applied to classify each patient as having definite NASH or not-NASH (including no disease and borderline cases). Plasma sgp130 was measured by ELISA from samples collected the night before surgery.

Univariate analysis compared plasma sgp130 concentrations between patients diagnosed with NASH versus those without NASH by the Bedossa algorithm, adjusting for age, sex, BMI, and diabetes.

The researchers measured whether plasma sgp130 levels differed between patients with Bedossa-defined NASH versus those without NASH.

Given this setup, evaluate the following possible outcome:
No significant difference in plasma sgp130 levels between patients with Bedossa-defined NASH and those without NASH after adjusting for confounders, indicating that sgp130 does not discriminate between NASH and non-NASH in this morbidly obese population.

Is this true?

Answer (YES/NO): YES